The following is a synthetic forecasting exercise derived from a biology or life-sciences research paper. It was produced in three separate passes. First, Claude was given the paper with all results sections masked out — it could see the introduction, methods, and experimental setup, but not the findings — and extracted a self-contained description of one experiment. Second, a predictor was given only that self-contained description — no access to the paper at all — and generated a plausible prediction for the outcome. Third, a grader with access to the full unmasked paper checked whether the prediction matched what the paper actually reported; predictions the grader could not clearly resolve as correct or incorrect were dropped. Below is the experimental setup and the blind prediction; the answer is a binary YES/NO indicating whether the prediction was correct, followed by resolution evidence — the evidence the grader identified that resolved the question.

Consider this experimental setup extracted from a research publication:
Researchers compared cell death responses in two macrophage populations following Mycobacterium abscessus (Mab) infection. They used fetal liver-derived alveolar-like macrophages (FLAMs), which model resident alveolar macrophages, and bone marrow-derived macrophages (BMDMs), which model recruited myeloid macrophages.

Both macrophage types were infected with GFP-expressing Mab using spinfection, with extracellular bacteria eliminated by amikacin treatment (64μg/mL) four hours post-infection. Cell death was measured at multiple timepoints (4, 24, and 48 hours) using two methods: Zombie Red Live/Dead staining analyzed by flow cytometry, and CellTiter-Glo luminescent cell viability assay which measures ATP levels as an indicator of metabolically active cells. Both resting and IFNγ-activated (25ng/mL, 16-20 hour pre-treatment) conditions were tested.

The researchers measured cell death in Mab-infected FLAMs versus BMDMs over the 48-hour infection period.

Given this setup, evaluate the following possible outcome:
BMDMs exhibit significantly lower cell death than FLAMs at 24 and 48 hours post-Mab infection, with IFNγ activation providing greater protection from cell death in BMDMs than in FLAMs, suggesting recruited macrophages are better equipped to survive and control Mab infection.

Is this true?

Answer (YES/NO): NO